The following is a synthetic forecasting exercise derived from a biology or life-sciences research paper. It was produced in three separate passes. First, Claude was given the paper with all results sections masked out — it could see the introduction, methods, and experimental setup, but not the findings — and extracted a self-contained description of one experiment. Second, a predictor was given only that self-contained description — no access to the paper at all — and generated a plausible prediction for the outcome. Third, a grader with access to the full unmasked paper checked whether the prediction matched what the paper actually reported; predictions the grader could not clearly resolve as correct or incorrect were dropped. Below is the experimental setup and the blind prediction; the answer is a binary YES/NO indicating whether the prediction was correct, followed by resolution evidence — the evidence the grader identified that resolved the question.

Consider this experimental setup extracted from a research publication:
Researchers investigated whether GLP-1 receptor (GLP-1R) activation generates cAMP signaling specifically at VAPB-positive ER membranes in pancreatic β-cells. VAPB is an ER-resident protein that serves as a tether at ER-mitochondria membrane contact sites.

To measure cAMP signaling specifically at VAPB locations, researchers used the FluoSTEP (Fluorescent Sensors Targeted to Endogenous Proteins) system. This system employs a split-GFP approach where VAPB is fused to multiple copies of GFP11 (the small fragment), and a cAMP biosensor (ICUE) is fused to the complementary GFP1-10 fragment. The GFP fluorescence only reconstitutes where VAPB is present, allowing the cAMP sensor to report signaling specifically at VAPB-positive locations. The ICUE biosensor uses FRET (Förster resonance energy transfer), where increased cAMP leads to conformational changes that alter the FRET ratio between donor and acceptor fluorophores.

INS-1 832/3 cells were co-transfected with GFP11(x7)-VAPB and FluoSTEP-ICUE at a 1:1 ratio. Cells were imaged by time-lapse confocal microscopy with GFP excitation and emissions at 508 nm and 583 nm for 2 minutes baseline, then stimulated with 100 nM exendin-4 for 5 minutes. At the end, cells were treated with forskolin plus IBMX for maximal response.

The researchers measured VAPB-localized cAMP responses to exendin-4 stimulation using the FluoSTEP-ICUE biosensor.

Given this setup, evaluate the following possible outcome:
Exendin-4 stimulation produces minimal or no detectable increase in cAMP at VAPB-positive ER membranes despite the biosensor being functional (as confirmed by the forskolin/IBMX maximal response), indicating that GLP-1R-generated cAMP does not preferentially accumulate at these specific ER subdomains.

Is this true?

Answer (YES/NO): NO